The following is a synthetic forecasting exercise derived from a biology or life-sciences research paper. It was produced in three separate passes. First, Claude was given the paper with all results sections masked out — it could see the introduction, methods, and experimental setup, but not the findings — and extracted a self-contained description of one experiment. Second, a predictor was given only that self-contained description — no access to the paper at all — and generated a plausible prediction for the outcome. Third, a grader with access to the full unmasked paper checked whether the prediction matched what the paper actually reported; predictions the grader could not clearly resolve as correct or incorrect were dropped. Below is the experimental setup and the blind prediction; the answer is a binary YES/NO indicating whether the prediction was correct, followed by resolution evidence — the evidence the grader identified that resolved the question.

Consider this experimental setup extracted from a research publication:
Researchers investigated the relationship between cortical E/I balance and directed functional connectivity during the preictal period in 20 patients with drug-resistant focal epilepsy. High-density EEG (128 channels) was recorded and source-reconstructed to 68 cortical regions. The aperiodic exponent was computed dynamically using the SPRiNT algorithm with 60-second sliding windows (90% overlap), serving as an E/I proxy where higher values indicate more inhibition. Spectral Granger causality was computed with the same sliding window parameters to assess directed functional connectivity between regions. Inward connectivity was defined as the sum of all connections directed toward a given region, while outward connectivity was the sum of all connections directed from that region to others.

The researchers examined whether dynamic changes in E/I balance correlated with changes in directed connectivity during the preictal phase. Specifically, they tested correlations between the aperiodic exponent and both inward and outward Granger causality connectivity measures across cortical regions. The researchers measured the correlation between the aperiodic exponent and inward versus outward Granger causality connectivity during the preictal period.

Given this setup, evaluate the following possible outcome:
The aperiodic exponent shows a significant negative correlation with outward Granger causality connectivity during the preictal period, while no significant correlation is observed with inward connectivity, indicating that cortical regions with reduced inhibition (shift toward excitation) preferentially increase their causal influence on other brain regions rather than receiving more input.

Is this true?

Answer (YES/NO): NO